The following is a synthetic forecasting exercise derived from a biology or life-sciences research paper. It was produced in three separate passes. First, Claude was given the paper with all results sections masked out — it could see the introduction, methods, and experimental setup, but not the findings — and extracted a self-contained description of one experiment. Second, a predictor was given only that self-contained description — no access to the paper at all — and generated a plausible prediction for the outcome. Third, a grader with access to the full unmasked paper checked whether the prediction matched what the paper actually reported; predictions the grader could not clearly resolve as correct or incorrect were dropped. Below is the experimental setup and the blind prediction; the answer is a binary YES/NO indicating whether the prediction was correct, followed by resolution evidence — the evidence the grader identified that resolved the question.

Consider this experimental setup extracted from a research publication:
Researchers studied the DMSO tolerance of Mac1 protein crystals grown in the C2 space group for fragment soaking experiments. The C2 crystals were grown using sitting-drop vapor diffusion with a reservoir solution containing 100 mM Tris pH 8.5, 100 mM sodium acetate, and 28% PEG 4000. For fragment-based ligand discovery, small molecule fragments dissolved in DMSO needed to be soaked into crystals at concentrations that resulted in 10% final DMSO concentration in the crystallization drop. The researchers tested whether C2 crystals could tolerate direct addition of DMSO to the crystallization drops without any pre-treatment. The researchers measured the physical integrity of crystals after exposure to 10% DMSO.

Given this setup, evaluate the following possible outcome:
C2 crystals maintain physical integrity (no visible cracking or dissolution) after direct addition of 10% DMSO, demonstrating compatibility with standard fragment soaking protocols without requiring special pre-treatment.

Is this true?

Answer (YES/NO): NO